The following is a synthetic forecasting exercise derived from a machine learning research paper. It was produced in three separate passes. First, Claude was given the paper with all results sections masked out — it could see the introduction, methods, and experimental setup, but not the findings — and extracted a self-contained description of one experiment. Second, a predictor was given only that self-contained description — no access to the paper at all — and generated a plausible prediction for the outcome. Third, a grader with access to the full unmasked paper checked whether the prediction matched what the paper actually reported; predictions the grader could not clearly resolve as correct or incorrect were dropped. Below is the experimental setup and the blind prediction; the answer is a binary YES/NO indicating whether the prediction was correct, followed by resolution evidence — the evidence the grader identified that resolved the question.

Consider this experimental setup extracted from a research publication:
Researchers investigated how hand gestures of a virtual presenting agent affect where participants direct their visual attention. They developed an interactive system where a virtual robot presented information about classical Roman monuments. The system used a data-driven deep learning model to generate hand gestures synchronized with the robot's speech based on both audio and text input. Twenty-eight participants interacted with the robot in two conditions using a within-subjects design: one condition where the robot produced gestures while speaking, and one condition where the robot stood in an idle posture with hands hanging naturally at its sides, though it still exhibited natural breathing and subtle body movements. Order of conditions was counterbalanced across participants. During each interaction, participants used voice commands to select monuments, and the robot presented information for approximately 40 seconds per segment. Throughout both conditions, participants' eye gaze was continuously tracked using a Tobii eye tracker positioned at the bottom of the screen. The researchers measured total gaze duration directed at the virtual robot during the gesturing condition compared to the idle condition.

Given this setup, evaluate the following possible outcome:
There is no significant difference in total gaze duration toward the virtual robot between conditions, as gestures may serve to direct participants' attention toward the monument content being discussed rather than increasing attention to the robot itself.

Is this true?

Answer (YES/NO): NO